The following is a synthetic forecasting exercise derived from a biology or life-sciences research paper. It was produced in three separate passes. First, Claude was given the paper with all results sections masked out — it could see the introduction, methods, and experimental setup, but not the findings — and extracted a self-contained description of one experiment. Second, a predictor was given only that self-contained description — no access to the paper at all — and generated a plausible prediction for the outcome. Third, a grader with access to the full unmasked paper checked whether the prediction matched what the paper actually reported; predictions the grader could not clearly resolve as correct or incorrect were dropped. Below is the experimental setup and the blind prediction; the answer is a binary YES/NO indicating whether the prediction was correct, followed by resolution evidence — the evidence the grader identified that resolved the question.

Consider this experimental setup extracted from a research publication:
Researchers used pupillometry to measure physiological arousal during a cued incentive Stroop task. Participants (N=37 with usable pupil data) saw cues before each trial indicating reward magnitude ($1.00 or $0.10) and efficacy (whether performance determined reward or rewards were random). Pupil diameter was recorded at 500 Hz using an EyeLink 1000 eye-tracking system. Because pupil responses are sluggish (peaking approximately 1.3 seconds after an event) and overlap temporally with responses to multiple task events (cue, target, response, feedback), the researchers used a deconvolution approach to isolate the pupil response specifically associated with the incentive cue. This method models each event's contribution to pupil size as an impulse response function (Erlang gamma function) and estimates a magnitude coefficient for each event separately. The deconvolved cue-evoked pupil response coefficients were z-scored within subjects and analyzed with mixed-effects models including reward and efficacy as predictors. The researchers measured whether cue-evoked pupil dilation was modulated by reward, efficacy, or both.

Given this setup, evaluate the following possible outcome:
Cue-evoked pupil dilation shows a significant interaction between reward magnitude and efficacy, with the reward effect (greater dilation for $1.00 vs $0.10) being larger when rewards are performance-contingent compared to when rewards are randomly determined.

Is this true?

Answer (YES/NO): NO